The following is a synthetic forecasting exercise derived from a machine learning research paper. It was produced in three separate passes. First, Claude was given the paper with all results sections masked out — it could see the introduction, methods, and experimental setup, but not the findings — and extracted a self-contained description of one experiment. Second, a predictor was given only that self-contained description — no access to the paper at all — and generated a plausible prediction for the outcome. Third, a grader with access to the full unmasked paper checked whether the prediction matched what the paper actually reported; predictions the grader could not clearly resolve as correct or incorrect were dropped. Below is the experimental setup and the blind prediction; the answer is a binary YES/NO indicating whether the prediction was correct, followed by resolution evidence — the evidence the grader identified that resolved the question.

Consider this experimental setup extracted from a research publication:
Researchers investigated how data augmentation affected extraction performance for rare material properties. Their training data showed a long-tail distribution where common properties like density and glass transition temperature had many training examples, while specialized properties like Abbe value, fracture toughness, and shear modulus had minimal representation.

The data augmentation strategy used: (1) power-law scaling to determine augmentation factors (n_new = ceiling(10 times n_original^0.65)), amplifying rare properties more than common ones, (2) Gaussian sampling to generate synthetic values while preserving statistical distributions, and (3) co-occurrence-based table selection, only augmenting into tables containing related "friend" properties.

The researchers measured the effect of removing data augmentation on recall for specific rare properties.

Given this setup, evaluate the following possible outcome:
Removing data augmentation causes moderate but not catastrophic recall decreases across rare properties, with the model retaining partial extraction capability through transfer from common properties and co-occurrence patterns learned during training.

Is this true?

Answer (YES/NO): NO